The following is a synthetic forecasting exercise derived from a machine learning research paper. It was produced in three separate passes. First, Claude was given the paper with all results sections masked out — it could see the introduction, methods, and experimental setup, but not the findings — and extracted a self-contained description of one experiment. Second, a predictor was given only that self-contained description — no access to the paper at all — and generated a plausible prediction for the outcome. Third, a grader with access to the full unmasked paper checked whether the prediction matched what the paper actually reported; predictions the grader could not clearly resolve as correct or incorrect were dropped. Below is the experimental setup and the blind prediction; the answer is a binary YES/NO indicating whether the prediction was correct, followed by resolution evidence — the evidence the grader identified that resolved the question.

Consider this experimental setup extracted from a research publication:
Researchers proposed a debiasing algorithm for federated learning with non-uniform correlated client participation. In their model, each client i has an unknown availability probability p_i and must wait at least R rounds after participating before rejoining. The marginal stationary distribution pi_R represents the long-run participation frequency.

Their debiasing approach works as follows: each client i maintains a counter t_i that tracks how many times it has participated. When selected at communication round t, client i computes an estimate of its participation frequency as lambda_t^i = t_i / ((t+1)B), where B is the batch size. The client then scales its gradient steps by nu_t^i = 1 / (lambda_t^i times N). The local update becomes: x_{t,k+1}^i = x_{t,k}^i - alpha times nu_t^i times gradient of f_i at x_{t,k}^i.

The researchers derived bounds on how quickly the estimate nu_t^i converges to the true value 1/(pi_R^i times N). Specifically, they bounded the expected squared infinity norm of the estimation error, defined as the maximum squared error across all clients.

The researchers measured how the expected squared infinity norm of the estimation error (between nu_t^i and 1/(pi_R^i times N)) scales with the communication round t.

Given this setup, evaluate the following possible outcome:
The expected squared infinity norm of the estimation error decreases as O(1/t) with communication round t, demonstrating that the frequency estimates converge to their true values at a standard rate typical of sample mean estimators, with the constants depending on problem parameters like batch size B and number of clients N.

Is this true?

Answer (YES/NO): YES